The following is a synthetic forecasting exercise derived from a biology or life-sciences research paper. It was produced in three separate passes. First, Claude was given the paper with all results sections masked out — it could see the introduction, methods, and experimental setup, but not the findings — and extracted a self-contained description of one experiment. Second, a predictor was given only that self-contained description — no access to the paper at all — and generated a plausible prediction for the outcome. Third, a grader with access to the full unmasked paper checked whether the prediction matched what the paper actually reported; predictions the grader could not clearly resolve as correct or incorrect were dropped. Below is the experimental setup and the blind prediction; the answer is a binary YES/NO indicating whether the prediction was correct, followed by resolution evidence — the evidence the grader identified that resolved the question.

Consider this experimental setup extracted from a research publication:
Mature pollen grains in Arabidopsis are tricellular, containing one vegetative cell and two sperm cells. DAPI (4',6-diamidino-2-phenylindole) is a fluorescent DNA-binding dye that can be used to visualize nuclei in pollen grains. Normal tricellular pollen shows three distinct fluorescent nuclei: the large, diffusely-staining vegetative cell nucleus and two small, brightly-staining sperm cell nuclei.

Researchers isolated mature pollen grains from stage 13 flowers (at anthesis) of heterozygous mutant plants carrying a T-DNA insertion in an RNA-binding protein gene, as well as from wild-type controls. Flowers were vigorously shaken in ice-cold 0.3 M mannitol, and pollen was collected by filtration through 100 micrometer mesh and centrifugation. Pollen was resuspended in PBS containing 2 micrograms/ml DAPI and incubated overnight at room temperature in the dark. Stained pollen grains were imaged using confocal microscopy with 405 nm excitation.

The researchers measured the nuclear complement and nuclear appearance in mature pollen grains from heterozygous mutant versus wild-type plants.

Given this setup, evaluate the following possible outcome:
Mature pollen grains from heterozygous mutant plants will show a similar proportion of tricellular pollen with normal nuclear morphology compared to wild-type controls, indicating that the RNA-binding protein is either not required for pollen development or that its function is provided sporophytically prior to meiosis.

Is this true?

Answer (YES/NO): NO